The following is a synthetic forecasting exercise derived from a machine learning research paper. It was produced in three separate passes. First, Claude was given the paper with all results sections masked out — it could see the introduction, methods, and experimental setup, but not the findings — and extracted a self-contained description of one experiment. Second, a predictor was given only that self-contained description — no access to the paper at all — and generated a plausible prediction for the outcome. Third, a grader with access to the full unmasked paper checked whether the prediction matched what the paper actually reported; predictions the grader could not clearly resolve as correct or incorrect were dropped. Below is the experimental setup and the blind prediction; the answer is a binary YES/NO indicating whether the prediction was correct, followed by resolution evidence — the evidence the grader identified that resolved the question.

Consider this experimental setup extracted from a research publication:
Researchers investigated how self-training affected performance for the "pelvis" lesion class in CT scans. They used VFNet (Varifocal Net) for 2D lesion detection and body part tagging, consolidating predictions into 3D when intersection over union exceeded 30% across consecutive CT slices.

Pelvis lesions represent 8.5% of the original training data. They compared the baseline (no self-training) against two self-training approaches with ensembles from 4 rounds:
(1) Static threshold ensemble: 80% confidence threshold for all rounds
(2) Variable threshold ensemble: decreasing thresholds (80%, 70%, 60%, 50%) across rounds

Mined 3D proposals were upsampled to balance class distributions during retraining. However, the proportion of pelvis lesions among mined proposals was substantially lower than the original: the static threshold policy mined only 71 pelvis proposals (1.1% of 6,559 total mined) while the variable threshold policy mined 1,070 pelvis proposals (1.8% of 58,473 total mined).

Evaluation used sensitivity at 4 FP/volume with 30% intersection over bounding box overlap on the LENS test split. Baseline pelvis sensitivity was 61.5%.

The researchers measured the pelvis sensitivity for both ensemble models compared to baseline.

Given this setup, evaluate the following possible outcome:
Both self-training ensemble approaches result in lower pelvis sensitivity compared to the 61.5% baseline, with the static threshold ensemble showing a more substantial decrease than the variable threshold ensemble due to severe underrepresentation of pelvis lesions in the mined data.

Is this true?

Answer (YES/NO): NO